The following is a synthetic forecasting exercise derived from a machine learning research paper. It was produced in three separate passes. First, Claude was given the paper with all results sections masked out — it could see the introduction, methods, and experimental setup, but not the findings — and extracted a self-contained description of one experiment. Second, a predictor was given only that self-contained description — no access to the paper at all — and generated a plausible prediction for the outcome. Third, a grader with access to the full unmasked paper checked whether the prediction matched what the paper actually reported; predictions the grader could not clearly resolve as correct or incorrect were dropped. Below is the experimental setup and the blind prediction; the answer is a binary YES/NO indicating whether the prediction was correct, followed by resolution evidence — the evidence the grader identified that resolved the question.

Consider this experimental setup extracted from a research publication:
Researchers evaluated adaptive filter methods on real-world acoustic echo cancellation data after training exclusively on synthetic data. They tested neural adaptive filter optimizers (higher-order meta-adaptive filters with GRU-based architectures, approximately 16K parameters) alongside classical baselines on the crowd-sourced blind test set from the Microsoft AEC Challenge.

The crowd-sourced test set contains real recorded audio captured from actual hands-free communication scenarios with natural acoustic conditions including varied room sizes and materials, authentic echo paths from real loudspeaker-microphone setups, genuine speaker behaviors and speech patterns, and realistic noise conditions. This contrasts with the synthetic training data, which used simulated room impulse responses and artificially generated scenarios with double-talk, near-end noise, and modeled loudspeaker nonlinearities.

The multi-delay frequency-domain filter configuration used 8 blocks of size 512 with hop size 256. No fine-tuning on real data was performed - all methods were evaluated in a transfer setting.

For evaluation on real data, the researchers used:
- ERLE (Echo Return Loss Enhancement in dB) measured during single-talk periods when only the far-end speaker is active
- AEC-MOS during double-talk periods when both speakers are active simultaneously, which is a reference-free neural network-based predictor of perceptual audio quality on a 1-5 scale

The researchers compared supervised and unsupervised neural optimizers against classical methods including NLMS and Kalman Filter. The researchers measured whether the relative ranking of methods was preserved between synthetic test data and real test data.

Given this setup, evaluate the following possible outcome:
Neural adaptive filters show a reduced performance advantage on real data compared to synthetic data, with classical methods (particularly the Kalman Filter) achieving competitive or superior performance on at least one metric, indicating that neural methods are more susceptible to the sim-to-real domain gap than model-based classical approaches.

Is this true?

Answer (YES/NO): YES